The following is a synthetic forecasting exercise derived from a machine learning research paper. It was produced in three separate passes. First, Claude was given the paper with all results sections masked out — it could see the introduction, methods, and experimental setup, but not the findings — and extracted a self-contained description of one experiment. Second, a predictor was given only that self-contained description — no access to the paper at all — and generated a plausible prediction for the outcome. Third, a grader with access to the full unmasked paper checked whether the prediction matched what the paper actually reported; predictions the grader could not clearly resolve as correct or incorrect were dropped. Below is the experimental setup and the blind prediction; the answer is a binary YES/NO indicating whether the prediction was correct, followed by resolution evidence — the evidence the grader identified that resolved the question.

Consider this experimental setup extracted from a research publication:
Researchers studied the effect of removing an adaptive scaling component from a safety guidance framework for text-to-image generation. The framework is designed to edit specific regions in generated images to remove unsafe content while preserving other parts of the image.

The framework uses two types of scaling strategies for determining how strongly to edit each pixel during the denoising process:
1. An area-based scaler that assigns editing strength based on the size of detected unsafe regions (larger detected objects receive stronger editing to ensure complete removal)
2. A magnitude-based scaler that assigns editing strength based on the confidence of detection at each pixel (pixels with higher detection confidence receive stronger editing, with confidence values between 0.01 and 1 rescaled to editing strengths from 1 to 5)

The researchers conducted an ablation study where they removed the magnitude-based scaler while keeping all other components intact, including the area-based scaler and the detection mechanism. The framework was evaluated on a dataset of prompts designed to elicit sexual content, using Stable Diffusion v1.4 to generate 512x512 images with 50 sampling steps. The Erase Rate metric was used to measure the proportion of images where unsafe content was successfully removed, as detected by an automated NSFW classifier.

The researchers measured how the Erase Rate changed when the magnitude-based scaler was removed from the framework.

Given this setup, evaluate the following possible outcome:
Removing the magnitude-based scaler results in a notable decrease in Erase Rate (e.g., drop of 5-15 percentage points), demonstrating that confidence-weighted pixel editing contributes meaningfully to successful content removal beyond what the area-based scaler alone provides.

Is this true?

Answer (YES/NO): NO